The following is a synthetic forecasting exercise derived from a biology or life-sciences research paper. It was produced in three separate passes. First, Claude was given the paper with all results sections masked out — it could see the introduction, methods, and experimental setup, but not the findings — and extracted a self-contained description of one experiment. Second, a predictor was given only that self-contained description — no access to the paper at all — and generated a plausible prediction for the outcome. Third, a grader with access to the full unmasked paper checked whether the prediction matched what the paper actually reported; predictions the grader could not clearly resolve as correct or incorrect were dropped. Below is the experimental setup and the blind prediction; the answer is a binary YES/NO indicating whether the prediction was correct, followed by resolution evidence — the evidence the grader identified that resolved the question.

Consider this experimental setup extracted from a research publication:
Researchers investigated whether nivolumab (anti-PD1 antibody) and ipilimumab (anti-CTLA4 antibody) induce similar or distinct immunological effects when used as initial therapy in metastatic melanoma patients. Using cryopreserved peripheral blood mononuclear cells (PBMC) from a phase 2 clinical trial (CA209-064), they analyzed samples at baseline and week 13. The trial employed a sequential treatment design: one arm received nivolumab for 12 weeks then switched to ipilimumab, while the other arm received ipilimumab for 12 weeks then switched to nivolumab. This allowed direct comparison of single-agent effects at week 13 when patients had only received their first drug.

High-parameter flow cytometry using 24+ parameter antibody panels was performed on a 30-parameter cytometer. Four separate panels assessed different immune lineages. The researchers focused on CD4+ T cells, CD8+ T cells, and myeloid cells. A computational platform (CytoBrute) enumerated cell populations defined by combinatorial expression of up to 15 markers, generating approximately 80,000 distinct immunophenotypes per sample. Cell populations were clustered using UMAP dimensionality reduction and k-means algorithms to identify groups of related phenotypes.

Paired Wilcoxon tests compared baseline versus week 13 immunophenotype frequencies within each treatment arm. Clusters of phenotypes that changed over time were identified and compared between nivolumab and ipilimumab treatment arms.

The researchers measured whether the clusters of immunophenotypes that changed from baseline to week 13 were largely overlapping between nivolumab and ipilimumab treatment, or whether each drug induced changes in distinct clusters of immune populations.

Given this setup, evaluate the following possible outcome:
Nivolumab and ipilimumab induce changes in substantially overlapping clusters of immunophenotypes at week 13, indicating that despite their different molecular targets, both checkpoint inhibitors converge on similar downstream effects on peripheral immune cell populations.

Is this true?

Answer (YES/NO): NO